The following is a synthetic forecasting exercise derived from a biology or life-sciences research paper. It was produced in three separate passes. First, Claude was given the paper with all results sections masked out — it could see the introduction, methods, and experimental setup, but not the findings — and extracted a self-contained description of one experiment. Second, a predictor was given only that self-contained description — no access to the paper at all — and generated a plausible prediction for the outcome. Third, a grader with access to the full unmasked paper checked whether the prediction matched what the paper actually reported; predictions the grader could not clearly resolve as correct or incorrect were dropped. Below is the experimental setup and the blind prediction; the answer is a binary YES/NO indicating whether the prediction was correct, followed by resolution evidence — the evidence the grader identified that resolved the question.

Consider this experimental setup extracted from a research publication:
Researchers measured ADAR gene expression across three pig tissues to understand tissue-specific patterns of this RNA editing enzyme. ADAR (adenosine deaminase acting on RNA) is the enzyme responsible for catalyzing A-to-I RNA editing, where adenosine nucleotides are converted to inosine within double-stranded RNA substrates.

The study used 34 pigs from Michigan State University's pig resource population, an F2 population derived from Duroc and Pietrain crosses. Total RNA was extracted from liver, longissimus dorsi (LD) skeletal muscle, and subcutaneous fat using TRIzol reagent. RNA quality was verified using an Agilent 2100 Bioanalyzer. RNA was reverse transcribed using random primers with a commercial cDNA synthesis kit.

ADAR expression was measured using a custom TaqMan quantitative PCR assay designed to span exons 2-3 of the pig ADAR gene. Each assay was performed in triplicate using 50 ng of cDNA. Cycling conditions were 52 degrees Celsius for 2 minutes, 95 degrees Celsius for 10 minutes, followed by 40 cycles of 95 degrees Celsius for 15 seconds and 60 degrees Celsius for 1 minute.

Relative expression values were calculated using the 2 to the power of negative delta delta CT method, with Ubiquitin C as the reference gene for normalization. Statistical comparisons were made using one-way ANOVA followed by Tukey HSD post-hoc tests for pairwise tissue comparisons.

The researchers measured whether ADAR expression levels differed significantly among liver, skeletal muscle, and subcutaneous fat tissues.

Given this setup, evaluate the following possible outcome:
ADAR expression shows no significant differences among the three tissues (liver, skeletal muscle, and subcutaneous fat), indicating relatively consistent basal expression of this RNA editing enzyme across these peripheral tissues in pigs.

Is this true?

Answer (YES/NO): NO